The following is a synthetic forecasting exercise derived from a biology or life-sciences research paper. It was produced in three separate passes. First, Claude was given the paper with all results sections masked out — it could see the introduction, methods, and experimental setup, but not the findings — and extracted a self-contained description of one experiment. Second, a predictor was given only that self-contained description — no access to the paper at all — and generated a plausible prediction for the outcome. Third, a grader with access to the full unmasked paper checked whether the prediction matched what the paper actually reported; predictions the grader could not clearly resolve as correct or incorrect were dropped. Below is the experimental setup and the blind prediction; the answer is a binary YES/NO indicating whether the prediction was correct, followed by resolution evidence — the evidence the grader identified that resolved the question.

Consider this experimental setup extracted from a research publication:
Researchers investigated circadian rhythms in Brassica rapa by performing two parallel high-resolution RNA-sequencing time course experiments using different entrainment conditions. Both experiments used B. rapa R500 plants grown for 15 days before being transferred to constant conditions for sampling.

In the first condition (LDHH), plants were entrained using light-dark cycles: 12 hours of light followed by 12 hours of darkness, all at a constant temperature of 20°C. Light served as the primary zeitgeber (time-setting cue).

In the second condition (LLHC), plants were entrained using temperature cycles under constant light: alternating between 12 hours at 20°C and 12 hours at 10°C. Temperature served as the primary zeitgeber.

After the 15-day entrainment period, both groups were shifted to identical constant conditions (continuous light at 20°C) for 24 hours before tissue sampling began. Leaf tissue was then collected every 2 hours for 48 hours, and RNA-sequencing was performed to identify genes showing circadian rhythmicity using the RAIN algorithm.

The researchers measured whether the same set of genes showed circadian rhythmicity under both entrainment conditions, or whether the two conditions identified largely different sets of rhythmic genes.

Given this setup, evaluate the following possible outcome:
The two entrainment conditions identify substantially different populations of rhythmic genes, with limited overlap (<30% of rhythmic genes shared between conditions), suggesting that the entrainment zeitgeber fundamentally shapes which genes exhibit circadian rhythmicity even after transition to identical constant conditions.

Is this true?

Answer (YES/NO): NO